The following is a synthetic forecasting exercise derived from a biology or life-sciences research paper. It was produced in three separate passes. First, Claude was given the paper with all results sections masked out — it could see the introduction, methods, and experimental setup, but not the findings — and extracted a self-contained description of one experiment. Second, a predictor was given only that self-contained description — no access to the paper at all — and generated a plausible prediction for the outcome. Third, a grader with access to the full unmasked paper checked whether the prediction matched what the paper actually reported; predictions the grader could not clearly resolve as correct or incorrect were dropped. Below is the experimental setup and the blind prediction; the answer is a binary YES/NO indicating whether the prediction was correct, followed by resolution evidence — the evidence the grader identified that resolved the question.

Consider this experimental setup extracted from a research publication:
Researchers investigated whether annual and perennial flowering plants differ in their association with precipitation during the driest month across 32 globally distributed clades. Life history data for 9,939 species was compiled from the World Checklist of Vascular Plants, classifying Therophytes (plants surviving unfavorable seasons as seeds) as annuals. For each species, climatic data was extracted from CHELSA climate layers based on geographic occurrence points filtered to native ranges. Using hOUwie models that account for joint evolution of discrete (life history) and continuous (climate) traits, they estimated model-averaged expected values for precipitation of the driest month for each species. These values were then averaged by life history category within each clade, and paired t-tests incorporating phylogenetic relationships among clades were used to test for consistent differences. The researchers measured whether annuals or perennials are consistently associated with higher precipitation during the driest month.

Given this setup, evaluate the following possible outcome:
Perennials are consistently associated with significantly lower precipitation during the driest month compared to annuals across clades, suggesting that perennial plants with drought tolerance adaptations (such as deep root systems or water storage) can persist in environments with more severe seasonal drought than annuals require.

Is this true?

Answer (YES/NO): NO